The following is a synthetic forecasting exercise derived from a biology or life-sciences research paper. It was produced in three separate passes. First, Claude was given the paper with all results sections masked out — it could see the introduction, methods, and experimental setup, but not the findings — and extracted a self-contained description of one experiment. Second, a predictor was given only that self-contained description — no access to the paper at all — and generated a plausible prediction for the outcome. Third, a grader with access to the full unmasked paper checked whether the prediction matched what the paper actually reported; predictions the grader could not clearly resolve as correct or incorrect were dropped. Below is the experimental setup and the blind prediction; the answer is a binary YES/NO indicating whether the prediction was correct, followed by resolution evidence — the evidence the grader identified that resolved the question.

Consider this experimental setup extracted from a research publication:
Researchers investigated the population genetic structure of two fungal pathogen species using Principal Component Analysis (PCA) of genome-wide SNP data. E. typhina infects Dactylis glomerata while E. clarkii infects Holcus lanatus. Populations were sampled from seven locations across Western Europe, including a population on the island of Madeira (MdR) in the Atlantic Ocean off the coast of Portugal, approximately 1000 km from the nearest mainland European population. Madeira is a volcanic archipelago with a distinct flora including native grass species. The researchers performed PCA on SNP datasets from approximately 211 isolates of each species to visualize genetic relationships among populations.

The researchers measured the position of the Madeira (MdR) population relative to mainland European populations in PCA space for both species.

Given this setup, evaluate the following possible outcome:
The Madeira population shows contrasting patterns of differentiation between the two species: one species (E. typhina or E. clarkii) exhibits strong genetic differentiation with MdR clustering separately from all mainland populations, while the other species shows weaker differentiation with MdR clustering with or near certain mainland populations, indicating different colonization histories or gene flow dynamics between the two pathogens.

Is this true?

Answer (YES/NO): NO